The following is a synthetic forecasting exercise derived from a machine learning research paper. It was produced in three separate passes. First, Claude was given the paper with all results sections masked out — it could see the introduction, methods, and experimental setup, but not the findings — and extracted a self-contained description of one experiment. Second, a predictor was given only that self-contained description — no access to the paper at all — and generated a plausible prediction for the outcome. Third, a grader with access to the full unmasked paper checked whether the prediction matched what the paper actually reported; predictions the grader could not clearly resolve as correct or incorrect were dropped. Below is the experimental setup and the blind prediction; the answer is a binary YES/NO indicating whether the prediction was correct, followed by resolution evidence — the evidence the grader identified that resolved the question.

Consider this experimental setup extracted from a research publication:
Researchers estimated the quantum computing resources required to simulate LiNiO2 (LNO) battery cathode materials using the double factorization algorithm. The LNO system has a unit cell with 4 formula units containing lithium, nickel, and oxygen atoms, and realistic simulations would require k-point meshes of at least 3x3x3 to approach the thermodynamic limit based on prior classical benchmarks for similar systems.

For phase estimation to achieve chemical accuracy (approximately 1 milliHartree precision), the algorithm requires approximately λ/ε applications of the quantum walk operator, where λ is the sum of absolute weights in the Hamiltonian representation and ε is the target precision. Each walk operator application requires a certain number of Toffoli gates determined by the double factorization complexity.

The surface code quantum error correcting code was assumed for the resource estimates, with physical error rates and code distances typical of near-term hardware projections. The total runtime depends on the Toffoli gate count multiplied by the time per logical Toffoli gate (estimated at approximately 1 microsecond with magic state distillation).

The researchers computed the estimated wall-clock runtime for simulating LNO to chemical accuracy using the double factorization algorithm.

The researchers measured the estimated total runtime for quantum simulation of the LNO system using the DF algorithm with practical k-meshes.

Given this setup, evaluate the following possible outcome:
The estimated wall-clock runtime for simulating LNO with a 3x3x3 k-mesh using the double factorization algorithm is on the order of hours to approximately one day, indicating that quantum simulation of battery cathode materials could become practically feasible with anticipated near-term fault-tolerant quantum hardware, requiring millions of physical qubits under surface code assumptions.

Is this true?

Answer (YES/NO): NO